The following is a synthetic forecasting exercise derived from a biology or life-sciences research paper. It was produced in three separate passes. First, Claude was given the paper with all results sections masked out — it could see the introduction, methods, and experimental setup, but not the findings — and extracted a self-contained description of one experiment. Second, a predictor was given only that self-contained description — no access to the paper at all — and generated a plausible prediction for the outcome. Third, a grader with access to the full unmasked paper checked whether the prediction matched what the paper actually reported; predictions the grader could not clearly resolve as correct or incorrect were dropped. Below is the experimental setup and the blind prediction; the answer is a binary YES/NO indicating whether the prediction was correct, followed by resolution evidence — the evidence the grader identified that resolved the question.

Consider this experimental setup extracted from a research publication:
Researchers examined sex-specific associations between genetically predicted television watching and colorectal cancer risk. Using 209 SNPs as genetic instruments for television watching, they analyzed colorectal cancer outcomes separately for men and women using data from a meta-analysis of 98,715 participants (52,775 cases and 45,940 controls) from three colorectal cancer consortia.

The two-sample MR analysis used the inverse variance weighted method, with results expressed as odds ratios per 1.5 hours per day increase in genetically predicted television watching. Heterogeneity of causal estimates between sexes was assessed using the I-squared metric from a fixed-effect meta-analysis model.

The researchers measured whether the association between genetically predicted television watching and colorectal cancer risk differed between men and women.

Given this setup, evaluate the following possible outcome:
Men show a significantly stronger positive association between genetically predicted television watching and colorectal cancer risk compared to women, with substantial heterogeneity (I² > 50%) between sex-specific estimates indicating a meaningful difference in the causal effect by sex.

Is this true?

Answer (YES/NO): NO